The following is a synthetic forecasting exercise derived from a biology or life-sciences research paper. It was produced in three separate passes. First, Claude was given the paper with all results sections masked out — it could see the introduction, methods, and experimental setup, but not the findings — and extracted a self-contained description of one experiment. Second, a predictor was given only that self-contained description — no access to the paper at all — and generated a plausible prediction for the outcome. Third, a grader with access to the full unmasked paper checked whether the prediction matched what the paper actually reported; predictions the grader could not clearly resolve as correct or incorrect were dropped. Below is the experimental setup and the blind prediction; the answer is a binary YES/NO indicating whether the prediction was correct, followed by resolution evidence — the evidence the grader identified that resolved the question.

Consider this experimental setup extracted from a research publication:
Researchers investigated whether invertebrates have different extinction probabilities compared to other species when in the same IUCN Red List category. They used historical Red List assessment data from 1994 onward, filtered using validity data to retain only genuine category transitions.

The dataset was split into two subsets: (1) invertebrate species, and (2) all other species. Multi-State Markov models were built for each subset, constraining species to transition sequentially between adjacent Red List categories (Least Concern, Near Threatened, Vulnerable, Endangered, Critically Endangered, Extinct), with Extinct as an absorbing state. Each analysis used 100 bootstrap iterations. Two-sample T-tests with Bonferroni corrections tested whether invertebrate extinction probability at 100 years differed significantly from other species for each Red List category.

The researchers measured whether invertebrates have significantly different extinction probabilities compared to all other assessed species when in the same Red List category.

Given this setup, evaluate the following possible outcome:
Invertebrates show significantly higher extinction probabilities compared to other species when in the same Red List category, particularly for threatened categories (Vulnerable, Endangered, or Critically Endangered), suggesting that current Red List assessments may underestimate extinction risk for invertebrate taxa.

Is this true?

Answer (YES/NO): NO